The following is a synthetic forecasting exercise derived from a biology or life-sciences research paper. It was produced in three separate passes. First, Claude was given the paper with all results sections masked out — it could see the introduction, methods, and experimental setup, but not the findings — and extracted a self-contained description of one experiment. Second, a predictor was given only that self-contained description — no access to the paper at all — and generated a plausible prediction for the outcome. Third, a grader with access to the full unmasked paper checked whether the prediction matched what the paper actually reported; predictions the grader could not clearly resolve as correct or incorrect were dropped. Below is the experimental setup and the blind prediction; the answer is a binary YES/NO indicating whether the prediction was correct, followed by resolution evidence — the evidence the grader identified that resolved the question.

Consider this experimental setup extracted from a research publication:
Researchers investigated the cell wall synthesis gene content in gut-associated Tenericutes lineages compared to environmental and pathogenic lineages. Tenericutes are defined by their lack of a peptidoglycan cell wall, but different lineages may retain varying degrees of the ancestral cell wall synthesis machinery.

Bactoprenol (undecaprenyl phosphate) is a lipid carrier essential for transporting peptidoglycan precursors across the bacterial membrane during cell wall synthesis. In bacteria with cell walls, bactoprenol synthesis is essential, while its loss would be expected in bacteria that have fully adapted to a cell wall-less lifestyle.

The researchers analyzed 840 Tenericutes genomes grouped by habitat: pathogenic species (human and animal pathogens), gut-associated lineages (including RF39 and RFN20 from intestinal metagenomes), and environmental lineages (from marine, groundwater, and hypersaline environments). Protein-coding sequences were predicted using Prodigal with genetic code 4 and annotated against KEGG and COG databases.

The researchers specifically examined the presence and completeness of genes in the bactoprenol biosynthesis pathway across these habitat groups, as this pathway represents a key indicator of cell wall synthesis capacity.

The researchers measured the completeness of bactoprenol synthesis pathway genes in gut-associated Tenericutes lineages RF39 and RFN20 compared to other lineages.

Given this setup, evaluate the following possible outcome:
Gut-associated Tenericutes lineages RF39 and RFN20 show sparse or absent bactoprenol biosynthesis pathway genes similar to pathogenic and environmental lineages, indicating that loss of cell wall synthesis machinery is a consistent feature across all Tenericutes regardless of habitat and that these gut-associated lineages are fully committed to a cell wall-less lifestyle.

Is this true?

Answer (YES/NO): NO